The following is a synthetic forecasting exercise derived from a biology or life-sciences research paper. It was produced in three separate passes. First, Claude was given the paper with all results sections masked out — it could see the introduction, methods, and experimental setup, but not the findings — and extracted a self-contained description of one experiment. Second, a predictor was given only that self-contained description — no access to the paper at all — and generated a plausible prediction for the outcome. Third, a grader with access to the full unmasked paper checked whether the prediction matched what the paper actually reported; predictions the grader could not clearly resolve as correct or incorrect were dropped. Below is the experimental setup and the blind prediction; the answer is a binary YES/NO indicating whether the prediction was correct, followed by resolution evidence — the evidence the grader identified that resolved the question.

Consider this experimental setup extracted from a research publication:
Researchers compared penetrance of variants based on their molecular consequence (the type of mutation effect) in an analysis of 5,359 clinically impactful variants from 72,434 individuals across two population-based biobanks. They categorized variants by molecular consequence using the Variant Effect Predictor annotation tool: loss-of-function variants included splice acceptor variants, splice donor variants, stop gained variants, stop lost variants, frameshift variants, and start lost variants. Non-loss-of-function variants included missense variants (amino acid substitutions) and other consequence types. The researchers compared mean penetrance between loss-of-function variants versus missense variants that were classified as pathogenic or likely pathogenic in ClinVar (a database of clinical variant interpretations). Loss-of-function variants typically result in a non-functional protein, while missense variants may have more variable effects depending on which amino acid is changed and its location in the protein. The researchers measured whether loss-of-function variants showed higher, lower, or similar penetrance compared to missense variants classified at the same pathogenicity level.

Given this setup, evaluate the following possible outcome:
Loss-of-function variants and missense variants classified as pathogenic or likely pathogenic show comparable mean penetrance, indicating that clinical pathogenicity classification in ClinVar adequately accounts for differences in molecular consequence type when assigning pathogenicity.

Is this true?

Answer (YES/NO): NO